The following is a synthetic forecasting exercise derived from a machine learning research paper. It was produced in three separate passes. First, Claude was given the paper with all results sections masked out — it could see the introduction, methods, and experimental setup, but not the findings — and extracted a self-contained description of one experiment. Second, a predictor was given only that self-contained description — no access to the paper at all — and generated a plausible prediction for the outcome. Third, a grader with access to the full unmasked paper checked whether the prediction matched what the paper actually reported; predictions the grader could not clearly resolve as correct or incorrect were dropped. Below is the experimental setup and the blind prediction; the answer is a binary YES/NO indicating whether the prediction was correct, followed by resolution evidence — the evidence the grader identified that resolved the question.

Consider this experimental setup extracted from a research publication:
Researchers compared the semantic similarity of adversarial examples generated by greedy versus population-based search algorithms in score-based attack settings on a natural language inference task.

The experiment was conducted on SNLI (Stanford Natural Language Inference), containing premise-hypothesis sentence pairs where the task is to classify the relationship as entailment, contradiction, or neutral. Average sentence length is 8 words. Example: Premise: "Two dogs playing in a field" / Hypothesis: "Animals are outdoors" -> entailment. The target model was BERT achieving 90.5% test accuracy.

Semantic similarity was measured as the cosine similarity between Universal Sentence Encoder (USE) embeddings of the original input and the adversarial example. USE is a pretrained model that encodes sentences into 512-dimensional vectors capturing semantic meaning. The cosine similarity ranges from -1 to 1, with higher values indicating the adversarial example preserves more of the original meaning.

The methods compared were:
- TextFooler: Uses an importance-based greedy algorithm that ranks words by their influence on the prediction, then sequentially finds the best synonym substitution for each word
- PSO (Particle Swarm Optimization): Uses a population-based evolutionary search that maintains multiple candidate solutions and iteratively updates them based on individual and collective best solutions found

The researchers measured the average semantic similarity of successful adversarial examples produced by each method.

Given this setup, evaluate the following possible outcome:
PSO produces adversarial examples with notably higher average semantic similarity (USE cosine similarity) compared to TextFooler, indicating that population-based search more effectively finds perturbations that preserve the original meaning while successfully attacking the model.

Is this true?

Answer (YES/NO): NO